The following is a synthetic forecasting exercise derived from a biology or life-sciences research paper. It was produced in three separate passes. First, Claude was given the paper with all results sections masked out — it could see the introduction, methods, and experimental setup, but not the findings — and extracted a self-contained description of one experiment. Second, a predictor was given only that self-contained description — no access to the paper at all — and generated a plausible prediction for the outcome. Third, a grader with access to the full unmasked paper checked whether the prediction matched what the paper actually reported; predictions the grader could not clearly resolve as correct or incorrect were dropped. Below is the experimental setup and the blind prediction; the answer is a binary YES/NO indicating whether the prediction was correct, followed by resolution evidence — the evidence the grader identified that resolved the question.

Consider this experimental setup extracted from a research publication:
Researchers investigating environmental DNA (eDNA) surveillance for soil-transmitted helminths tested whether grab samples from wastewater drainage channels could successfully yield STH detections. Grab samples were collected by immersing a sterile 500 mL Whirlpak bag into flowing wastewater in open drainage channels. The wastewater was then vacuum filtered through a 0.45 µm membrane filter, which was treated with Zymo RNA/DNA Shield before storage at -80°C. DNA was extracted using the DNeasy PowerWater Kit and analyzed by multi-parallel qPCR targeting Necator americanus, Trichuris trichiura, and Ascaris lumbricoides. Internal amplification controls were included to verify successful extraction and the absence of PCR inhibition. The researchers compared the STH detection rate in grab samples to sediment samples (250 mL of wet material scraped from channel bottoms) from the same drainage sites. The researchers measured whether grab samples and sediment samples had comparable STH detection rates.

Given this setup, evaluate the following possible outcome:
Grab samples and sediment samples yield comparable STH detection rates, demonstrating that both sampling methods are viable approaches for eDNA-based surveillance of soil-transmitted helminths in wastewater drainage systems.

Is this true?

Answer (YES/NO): NO